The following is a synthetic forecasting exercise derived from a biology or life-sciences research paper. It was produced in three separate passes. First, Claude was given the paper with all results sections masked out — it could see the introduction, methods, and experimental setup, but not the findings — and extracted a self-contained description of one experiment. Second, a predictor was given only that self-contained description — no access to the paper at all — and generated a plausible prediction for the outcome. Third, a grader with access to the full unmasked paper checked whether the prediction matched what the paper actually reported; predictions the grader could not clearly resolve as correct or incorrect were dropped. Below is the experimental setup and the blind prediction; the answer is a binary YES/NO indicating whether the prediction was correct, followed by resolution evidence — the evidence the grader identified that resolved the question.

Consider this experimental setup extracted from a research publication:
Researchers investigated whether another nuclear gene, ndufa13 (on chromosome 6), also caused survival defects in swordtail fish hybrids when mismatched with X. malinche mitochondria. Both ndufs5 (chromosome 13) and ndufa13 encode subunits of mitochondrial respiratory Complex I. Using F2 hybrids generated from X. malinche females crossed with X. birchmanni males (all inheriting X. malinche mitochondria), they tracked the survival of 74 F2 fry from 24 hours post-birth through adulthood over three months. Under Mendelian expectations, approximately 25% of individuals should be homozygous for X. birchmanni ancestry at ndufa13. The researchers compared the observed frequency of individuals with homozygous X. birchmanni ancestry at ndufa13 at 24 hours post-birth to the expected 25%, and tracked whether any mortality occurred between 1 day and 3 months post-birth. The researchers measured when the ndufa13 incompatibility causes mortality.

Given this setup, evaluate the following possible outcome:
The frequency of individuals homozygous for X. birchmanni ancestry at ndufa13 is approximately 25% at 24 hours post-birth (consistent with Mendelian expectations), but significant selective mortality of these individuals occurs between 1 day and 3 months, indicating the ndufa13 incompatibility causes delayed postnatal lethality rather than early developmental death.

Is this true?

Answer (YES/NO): NO